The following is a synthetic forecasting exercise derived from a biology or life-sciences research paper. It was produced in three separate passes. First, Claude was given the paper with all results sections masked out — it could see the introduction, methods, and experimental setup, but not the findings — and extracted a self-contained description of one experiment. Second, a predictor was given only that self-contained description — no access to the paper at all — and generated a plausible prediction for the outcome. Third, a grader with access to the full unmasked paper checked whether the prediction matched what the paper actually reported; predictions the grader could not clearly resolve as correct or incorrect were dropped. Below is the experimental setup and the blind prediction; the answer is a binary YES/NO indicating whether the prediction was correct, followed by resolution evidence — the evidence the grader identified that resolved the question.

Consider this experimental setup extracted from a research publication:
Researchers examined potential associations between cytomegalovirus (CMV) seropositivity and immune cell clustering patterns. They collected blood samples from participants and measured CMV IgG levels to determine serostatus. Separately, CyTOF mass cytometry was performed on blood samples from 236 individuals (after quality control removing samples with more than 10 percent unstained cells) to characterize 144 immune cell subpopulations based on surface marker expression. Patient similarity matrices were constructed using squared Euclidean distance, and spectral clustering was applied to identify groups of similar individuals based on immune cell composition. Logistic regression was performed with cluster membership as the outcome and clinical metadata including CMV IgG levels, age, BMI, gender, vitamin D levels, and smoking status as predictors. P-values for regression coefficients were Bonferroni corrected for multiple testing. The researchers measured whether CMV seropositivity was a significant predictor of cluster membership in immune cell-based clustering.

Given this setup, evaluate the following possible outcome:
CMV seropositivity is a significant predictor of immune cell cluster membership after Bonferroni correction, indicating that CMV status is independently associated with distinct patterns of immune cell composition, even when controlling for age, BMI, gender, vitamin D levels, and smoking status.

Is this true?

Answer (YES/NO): YES